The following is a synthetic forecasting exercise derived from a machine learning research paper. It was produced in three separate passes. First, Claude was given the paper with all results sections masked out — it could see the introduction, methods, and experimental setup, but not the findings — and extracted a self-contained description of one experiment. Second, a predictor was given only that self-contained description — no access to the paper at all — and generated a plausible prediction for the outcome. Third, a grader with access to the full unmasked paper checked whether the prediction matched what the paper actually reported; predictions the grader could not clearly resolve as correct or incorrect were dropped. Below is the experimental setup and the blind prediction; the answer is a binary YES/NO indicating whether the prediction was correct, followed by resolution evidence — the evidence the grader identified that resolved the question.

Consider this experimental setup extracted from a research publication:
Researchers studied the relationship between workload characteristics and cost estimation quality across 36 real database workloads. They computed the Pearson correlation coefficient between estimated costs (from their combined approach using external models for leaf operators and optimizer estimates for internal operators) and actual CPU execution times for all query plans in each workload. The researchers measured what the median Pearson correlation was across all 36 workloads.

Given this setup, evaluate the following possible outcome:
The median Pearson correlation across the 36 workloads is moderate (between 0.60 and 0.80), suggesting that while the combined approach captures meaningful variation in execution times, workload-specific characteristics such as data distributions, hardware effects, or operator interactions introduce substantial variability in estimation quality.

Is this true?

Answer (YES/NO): NO